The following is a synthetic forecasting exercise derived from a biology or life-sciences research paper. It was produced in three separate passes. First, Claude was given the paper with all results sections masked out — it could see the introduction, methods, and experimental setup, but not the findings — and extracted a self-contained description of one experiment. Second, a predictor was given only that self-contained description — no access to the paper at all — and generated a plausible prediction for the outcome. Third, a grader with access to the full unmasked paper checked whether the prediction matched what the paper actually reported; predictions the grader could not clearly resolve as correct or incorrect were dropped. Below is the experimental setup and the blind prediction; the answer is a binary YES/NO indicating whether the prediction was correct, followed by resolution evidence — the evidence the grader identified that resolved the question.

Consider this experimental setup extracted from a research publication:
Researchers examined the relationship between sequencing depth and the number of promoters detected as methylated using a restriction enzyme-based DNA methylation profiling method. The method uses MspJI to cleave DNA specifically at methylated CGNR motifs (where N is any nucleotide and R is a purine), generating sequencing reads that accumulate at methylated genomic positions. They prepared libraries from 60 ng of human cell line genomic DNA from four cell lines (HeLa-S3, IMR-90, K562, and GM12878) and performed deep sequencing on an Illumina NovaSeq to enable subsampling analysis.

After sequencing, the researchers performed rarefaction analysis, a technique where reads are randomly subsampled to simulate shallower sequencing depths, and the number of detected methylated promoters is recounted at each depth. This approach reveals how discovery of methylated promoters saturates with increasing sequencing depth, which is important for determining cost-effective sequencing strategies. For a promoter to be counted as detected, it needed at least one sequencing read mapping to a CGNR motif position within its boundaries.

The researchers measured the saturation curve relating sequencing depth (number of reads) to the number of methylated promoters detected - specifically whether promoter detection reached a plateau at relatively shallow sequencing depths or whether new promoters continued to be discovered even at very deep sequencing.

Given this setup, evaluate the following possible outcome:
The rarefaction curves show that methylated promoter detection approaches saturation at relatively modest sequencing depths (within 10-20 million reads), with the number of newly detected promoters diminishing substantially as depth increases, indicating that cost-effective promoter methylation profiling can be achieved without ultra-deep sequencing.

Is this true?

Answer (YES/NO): NO